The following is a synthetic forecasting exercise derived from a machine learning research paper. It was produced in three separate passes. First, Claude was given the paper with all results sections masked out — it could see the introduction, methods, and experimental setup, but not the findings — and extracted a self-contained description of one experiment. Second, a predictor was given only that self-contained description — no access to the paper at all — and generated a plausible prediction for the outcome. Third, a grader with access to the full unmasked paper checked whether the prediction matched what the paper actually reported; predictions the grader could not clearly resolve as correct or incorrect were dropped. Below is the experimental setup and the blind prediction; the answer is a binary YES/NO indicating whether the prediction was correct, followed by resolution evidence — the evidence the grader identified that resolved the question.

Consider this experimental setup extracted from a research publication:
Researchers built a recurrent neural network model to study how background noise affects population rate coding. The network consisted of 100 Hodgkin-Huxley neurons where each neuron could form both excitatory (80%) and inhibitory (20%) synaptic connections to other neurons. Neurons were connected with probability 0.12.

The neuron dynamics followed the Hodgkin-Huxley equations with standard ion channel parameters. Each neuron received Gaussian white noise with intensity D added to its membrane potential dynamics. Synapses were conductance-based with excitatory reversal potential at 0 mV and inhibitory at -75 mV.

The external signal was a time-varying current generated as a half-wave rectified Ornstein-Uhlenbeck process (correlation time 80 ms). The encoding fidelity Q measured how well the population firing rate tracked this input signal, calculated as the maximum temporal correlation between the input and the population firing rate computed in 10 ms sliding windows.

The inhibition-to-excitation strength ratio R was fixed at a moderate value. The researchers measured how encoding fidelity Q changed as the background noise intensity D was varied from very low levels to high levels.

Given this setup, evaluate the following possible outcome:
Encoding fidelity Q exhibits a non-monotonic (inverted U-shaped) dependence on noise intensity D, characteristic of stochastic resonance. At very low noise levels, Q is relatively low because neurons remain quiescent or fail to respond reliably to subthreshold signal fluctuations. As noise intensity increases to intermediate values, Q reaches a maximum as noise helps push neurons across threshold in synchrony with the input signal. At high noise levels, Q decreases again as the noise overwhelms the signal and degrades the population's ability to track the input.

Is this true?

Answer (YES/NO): YES